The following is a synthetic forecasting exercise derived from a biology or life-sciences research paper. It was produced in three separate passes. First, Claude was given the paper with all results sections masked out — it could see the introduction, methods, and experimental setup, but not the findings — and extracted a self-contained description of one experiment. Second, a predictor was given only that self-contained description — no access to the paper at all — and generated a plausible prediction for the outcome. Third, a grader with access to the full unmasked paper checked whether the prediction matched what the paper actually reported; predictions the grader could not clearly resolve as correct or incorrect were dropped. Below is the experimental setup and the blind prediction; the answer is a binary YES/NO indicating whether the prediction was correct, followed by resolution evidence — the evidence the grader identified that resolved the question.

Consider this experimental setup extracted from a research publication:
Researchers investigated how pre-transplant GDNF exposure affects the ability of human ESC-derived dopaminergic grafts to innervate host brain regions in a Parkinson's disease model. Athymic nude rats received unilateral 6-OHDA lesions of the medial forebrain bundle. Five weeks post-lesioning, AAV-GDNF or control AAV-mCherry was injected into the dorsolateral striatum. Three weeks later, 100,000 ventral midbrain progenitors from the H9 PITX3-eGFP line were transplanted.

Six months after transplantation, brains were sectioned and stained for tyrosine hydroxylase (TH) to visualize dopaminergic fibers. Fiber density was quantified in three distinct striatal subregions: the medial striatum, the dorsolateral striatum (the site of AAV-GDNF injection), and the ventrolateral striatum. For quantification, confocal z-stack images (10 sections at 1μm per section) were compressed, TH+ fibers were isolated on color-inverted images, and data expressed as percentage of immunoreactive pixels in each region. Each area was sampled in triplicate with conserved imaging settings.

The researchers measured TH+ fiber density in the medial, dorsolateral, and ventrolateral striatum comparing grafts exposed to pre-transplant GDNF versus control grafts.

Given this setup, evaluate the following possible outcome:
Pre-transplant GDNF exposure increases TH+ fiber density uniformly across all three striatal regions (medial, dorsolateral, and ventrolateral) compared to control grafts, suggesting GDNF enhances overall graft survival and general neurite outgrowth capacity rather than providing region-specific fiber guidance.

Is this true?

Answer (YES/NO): NO